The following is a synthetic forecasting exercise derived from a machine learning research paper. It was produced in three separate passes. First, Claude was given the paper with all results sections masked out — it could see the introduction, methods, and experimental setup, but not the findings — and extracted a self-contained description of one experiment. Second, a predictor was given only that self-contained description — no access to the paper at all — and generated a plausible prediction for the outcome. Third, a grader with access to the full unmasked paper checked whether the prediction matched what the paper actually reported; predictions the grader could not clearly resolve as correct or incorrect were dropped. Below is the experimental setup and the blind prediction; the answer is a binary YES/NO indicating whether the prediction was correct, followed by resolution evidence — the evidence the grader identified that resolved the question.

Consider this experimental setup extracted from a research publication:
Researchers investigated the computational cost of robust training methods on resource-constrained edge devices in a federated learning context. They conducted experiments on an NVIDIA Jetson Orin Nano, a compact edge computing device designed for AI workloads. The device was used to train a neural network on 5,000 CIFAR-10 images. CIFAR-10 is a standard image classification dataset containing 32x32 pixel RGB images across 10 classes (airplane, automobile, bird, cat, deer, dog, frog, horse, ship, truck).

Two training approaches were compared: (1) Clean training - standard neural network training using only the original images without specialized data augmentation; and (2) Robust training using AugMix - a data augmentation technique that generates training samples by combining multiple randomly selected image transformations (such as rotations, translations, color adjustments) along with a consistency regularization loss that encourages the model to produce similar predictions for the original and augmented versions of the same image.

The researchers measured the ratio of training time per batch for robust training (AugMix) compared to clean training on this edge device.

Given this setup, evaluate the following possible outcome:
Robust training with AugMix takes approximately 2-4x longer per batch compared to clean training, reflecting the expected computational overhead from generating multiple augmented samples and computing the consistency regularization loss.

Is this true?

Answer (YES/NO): YES